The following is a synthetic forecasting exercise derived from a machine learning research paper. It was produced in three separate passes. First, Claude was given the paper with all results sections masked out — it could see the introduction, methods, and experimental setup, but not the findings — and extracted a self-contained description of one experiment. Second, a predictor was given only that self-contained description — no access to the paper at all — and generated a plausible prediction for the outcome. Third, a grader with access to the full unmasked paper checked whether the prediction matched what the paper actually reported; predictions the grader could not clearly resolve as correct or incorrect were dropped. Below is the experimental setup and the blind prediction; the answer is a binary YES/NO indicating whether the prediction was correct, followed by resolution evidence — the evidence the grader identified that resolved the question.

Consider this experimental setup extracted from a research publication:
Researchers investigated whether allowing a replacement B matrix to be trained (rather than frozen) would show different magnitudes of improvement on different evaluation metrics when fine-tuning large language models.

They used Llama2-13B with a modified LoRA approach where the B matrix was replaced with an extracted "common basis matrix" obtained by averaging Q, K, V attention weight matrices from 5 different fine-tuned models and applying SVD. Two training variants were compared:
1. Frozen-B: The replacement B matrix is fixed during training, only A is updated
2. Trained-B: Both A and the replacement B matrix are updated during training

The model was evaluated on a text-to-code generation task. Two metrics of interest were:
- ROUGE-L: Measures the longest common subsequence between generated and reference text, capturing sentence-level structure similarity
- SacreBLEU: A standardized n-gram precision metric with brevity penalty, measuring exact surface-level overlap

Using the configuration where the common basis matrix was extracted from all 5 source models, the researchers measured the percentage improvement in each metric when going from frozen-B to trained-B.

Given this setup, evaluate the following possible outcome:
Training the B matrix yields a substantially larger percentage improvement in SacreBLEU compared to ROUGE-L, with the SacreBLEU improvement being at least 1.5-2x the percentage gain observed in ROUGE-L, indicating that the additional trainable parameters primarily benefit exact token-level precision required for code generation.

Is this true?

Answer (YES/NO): YES